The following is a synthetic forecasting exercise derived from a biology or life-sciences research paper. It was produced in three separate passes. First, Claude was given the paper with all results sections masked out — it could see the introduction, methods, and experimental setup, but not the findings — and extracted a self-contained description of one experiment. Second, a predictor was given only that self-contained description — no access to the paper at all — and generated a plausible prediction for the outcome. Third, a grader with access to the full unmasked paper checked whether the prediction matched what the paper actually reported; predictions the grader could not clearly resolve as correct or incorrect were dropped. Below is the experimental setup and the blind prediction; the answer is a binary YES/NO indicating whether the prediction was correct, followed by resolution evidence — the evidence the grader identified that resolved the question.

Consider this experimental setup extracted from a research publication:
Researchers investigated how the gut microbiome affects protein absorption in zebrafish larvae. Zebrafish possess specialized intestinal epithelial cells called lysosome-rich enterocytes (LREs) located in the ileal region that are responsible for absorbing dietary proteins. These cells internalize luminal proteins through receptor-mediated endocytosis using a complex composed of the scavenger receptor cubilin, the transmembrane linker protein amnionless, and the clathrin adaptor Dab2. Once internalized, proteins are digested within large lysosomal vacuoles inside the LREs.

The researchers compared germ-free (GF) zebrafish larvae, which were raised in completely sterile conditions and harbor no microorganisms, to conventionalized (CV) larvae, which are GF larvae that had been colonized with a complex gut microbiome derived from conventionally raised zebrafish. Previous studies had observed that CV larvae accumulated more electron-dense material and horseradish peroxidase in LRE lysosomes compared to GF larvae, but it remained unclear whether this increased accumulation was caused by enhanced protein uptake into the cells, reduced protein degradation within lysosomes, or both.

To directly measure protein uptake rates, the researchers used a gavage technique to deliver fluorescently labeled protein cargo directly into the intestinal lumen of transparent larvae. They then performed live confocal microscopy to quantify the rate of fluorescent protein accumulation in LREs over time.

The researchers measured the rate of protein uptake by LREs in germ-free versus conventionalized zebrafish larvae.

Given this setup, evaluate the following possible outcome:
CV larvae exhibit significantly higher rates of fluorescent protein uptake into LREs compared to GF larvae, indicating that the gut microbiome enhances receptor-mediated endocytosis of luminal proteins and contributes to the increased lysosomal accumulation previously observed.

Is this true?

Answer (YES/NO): NO